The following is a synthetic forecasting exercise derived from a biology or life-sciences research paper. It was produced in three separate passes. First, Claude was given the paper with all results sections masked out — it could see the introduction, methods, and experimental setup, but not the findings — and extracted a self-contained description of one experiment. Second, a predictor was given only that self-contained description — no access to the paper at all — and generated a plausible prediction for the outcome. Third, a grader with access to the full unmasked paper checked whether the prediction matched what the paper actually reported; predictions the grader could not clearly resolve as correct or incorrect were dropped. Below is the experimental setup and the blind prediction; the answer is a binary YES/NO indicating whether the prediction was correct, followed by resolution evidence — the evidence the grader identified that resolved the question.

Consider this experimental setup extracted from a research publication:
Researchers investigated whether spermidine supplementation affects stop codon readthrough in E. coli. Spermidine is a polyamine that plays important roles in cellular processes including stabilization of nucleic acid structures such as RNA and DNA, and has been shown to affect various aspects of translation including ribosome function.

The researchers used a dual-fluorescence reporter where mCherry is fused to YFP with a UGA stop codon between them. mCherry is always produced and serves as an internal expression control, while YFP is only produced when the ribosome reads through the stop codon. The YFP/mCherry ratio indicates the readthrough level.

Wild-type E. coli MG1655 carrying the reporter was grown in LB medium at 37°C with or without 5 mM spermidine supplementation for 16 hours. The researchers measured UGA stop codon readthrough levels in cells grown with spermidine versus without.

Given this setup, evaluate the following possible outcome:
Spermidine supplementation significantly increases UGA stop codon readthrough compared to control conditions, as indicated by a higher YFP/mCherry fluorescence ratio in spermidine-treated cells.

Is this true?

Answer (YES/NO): NO